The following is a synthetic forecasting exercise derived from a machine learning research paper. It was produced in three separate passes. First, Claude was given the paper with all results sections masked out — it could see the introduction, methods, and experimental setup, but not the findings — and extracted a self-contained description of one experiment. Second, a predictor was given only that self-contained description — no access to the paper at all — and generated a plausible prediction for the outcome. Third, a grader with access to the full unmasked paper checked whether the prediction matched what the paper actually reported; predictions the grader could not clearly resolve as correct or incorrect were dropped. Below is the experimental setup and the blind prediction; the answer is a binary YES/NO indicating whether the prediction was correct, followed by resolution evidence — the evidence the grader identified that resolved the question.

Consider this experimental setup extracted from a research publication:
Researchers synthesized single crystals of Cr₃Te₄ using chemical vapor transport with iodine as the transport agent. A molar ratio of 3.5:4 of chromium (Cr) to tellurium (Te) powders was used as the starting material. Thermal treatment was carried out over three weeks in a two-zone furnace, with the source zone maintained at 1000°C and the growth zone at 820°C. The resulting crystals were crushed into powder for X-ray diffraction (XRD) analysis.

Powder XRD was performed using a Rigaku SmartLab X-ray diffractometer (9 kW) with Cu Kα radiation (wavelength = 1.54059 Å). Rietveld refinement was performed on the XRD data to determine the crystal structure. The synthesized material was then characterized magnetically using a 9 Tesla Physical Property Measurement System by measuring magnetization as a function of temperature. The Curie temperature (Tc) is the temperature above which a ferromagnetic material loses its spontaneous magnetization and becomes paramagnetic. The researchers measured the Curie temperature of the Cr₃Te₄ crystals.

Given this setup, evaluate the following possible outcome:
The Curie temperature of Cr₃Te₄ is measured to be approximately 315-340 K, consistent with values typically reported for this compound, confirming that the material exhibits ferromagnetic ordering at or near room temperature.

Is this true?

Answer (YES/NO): YES